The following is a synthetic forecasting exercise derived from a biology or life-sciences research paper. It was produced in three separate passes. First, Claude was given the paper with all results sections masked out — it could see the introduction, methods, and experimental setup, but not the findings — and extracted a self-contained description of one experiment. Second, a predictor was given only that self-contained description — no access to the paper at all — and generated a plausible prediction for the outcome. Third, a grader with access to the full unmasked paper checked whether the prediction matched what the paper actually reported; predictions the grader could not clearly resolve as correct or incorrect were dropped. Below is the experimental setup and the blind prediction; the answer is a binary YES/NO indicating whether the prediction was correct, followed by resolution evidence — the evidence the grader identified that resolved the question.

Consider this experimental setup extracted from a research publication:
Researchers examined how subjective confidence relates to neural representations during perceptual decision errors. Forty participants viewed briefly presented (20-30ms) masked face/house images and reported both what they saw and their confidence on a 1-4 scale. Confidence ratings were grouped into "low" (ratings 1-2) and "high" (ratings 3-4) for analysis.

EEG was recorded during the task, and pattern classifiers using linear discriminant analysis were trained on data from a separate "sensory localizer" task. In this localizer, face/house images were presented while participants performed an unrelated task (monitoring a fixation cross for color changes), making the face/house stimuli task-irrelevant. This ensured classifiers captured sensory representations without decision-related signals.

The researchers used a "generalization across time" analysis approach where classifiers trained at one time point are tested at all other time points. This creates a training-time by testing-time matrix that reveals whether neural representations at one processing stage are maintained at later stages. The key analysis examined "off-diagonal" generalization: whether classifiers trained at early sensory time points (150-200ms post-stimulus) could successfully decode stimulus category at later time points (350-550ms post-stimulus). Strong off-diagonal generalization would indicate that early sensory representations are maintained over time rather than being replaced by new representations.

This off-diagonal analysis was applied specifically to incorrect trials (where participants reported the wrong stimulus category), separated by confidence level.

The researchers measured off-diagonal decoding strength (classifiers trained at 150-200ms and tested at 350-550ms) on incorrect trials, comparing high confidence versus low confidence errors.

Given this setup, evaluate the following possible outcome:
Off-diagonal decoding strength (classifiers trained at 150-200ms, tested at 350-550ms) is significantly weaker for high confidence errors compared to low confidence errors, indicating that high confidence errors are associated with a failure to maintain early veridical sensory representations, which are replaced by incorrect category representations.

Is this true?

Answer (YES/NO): NO